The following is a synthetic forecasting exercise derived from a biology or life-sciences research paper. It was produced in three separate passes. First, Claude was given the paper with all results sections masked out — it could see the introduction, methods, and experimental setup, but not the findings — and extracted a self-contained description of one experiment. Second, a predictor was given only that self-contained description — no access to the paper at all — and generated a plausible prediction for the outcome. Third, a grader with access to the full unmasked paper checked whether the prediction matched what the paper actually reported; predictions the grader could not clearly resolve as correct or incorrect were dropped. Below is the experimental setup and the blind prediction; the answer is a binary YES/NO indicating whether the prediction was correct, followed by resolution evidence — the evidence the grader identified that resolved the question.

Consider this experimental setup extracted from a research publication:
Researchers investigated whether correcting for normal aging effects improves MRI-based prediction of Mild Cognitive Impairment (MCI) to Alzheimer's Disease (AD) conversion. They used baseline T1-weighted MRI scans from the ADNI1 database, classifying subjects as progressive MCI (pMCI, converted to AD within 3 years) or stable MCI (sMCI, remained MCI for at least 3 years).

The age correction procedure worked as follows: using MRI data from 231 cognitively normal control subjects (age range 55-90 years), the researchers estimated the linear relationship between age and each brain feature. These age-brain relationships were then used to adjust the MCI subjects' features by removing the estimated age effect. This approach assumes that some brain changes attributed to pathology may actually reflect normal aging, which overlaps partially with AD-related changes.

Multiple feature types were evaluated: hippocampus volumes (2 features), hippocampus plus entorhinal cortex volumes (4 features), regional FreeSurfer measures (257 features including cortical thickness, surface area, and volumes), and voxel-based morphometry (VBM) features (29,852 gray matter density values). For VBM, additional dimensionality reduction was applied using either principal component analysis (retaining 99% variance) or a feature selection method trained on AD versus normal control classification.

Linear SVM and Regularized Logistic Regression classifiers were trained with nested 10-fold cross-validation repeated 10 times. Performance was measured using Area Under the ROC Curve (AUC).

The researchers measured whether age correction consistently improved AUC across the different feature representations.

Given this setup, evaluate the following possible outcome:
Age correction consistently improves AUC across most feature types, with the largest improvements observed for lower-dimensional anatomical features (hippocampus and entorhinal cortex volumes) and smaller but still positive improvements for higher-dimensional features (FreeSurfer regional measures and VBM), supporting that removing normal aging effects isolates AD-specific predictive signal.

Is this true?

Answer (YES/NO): YES